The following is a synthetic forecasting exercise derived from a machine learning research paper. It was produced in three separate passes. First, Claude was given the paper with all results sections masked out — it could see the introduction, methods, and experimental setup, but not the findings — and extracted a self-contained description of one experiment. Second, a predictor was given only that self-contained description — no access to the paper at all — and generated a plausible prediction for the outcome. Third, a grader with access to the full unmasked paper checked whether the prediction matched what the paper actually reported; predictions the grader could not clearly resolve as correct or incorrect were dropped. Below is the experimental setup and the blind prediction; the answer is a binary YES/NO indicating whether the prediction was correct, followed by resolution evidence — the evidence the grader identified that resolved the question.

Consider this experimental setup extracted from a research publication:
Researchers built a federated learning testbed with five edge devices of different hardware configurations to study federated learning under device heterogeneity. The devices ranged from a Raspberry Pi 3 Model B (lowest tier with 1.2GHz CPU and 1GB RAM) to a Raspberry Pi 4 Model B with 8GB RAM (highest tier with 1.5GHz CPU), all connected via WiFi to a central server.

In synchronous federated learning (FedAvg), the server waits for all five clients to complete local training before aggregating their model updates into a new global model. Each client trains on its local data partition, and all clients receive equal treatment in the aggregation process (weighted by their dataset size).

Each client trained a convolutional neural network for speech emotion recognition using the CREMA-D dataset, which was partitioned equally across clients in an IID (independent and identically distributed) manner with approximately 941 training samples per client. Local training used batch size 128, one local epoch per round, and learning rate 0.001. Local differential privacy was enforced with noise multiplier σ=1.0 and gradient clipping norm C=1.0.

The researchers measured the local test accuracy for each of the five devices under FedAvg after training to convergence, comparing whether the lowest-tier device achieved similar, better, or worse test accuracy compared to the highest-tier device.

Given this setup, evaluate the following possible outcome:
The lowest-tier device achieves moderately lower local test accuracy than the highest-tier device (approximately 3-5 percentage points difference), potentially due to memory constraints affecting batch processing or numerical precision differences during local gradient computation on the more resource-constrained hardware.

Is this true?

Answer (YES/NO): NO